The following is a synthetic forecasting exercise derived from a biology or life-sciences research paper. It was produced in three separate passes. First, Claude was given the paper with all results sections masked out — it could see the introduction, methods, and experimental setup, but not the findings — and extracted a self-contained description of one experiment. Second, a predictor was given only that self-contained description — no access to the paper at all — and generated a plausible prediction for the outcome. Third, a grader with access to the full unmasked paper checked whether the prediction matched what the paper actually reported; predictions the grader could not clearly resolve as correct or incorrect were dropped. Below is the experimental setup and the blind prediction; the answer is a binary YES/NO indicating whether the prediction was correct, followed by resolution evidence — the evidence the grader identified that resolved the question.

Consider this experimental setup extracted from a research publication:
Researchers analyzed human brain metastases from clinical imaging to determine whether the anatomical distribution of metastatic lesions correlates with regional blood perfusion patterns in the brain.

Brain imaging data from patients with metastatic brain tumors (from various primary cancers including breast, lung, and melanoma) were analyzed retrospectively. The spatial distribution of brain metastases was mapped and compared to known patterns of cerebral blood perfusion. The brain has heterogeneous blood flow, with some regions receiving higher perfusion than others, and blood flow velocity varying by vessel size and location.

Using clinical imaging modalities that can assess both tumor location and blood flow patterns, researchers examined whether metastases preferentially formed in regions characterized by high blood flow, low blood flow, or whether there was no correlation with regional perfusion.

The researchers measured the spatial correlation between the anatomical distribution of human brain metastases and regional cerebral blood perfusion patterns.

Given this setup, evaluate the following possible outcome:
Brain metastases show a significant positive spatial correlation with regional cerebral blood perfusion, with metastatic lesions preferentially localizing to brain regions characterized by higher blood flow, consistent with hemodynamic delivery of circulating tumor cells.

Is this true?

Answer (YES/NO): NO